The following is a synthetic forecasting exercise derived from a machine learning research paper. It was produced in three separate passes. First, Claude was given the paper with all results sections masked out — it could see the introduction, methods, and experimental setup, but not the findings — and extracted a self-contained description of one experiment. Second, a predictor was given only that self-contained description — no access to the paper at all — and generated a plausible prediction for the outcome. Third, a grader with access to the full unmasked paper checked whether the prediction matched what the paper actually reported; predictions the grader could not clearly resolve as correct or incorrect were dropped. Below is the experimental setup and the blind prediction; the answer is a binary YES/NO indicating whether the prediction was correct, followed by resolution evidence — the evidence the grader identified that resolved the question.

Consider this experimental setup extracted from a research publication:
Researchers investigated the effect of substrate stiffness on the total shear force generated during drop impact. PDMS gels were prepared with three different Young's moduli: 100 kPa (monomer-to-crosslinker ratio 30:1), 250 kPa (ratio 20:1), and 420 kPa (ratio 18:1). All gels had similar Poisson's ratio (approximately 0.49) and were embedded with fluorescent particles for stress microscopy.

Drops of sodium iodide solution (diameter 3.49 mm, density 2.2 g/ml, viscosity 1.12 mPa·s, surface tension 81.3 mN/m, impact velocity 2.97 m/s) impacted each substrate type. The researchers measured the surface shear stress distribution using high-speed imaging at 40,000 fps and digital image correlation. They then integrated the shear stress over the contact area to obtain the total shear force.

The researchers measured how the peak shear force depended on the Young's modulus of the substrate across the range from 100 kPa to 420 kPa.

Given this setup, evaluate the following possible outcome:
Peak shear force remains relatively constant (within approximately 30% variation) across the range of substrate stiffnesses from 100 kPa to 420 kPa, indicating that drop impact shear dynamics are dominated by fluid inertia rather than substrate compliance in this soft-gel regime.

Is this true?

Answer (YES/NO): NO